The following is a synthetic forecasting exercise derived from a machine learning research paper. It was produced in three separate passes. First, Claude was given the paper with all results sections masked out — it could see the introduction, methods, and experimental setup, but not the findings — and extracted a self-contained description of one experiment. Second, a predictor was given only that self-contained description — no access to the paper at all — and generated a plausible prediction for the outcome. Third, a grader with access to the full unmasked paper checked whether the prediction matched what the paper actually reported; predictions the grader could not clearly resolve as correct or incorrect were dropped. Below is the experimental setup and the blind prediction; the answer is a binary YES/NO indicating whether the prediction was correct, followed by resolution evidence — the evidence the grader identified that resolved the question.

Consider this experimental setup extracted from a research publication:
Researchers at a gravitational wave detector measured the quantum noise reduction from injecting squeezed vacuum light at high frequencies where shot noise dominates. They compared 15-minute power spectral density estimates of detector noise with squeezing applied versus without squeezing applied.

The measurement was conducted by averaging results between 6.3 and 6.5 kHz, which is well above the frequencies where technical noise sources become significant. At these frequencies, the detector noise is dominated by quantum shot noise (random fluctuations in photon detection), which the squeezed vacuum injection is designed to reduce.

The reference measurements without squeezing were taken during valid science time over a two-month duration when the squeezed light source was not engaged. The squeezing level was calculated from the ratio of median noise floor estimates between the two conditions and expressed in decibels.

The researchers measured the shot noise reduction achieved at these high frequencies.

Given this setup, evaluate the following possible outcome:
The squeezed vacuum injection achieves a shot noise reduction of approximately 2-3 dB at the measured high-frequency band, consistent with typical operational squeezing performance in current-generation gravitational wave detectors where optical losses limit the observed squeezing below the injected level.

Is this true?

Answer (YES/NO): NO